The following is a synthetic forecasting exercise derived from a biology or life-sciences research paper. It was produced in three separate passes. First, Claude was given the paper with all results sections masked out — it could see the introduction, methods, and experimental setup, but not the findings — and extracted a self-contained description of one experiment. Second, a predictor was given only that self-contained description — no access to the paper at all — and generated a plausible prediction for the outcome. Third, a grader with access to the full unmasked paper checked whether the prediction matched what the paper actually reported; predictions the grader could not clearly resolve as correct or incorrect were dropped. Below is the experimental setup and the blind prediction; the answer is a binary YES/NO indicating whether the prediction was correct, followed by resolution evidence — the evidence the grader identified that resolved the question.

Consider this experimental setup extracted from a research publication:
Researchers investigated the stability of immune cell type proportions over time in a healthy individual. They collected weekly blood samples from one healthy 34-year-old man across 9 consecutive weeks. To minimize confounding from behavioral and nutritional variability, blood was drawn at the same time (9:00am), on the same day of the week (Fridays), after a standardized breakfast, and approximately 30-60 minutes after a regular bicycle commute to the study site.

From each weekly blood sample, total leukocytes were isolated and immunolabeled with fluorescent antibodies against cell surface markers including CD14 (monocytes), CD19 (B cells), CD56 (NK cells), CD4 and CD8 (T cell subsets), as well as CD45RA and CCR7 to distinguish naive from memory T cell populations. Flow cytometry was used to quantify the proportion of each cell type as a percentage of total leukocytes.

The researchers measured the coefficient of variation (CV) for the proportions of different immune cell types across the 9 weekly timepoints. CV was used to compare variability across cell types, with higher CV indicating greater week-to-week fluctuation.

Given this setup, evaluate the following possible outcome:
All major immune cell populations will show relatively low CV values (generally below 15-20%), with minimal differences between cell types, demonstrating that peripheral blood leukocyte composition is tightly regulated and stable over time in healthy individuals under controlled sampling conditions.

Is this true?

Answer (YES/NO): NO